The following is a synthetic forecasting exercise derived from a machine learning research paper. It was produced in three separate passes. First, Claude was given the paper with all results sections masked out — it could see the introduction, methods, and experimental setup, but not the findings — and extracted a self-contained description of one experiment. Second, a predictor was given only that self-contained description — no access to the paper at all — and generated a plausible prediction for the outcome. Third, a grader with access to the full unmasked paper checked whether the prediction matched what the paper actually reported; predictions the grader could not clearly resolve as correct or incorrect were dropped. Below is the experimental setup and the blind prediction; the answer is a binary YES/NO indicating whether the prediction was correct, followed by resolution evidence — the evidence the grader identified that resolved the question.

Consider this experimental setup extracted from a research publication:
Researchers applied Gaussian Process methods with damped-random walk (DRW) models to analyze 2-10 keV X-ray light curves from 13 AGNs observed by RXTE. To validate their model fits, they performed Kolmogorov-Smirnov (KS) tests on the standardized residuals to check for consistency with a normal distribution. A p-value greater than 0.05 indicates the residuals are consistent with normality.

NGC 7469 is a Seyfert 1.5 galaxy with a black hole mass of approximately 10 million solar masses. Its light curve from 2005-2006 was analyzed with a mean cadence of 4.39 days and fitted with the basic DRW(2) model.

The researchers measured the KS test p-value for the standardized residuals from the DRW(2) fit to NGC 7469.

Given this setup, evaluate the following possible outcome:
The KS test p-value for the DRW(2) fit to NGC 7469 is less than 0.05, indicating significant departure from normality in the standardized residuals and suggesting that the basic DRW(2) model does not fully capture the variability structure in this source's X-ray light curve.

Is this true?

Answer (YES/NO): NO